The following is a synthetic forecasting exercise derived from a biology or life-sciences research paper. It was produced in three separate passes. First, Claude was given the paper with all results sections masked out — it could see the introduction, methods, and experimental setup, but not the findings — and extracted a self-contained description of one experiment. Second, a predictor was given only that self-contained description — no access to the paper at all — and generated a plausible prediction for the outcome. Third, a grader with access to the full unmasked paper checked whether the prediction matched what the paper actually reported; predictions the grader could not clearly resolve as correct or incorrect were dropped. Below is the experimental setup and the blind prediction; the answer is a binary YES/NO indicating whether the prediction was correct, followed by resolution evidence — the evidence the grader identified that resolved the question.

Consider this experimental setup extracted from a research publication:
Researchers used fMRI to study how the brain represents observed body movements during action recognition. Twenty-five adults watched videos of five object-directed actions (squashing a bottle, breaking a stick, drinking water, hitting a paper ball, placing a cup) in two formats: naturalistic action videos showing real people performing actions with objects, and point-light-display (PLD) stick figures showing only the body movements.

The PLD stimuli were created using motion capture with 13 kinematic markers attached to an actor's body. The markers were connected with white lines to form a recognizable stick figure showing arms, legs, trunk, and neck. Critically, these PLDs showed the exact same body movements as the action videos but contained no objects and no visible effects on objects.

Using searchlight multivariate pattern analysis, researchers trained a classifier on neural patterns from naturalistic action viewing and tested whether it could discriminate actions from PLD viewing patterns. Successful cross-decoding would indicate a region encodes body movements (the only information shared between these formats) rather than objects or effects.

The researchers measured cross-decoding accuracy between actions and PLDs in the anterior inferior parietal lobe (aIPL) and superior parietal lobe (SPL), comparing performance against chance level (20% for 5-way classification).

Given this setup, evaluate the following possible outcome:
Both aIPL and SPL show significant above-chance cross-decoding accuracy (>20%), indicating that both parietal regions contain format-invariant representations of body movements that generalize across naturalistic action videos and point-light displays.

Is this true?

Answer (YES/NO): YES